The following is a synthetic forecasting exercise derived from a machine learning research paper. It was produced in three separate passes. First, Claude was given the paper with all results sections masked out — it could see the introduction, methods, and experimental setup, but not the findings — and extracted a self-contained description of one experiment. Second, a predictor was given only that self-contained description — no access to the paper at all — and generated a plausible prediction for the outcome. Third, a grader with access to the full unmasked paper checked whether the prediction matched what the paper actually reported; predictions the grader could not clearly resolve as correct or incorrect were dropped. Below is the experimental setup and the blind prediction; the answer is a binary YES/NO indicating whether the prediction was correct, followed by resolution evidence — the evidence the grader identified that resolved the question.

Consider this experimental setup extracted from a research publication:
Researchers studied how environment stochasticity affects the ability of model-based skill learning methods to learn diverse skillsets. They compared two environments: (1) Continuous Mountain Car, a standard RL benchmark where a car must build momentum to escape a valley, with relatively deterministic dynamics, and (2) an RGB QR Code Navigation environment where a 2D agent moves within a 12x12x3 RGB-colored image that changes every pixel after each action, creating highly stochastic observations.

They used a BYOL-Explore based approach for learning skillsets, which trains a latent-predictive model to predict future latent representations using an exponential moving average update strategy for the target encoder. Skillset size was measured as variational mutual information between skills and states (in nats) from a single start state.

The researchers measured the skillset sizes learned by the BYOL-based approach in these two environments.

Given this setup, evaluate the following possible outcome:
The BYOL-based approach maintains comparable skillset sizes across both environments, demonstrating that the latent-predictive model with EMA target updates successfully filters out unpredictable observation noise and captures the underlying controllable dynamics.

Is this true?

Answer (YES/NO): NO